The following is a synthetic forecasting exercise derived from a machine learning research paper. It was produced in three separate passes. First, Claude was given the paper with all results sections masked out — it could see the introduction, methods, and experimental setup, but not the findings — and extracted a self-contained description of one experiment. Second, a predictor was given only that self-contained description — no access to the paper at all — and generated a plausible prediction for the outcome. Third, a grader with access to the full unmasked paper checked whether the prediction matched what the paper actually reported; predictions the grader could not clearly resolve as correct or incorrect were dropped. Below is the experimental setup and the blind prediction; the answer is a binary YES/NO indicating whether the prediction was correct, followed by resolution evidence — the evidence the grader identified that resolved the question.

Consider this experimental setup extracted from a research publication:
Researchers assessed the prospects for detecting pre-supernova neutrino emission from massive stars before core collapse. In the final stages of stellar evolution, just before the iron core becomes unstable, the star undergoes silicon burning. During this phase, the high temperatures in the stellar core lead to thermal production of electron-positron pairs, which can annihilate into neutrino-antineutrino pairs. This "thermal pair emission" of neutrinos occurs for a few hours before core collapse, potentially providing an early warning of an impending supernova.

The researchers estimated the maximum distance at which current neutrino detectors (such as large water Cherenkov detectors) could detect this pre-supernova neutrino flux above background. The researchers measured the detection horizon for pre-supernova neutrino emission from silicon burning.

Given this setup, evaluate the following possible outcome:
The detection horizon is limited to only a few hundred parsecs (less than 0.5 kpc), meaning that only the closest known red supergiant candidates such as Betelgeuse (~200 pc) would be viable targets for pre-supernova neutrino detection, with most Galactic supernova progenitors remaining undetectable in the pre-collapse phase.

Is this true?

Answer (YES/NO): NO